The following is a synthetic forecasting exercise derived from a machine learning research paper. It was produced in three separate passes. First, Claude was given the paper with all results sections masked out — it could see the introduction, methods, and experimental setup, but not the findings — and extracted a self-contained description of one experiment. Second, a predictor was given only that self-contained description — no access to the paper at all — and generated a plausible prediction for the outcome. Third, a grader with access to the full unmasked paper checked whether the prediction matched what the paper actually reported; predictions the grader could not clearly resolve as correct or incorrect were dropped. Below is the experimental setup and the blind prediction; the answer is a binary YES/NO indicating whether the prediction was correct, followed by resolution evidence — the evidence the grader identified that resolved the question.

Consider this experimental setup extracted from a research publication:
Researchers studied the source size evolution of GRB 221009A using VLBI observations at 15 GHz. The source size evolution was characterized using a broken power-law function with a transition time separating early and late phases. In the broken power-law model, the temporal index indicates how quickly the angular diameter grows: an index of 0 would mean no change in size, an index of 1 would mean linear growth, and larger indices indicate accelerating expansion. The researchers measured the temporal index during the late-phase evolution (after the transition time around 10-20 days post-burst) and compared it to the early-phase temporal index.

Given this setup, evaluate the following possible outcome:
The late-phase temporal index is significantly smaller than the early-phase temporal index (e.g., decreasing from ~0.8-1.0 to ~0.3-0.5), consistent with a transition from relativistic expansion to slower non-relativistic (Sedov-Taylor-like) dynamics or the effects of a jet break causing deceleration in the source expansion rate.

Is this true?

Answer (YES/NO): NO